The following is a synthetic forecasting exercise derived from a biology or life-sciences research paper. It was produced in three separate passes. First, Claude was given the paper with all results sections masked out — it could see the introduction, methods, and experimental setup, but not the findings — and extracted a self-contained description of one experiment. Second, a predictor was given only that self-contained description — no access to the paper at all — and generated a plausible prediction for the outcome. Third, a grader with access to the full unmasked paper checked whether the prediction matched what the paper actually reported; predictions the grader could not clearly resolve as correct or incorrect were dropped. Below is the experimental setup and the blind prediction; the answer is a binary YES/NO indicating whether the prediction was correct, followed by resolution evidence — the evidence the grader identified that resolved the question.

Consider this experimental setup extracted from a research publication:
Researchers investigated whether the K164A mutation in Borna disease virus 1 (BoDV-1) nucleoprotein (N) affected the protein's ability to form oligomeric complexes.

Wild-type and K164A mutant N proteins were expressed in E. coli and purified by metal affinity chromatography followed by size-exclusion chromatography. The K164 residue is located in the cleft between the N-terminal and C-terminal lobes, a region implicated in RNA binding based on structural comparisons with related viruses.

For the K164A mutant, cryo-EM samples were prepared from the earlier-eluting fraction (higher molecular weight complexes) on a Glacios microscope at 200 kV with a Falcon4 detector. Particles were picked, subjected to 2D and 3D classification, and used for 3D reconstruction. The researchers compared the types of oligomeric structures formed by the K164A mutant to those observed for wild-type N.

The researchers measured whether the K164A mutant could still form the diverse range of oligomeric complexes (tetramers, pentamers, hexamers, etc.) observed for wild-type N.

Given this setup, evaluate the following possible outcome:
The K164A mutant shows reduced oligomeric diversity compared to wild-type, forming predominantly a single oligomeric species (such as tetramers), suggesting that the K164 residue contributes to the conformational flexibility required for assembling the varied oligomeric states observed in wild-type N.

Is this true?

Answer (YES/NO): NO